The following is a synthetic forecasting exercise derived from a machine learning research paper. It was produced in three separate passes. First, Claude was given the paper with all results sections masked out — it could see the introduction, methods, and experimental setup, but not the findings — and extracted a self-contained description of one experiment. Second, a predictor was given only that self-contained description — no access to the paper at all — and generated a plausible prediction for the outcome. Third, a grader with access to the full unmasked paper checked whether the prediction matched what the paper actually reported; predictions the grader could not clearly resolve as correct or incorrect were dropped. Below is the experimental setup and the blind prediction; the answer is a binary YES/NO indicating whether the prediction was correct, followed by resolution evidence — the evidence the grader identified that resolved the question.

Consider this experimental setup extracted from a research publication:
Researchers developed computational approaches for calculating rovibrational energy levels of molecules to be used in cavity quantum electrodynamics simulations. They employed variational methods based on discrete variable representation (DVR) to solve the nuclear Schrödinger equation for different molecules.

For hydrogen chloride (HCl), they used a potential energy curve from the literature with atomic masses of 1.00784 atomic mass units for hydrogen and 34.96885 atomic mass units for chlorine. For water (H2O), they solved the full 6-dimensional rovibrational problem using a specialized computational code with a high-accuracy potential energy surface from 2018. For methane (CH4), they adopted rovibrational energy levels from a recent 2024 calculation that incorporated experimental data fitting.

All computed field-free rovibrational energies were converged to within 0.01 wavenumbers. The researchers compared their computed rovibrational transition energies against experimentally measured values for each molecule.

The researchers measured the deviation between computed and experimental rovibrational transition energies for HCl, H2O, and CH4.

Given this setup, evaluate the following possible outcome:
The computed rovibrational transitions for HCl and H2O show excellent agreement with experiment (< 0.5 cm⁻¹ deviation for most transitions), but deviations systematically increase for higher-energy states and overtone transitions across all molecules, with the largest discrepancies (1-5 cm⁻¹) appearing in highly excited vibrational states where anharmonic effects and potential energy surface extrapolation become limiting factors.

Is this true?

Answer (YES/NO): NO